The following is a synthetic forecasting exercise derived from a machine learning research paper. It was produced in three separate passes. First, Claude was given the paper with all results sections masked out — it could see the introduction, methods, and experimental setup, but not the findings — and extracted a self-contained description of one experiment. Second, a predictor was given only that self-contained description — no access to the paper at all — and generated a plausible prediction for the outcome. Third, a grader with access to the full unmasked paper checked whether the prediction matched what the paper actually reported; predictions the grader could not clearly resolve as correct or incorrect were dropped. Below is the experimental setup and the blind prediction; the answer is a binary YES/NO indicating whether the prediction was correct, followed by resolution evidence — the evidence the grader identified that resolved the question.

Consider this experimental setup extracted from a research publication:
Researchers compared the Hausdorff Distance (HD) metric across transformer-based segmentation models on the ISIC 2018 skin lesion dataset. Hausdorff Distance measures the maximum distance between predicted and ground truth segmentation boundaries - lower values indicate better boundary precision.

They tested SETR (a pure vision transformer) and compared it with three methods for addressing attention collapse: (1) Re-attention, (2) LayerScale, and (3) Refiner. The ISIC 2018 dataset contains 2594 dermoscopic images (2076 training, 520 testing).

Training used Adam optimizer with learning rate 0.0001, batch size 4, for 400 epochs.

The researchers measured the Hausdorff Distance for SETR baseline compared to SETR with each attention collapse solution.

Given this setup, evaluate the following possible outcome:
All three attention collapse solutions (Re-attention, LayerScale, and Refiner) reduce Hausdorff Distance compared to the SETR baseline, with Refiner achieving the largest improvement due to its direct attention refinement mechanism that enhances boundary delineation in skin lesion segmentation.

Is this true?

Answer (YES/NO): NO